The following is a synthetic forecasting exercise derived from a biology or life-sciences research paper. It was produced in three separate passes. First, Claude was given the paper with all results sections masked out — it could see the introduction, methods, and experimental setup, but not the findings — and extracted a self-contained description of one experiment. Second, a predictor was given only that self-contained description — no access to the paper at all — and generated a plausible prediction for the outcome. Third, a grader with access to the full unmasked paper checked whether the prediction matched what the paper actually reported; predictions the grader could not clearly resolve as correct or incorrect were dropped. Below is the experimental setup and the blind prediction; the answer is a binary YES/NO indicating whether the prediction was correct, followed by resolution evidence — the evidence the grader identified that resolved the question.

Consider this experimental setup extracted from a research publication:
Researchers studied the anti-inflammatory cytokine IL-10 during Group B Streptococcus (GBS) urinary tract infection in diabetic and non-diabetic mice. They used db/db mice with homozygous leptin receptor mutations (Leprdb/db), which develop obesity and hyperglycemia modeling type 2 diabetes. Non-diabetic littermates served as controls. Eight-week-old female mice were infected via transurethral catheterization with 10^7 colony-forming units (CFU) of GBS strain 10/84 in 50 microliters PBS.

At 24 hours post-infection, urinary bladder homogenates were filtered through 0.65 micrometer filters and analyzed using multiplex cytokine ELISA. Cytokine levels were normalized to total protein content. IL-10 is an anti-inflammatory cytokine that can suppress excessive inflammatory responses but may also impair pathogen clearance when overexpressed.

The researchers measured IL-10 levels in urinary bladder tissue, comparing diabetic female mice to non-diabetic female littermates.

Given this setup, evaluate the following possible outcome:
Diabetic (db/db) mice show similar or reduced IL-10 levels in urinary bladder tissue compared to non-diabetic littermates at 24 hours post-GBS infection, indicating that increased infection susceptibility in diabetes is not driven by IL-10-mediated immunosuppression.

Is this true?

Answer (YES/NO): YES